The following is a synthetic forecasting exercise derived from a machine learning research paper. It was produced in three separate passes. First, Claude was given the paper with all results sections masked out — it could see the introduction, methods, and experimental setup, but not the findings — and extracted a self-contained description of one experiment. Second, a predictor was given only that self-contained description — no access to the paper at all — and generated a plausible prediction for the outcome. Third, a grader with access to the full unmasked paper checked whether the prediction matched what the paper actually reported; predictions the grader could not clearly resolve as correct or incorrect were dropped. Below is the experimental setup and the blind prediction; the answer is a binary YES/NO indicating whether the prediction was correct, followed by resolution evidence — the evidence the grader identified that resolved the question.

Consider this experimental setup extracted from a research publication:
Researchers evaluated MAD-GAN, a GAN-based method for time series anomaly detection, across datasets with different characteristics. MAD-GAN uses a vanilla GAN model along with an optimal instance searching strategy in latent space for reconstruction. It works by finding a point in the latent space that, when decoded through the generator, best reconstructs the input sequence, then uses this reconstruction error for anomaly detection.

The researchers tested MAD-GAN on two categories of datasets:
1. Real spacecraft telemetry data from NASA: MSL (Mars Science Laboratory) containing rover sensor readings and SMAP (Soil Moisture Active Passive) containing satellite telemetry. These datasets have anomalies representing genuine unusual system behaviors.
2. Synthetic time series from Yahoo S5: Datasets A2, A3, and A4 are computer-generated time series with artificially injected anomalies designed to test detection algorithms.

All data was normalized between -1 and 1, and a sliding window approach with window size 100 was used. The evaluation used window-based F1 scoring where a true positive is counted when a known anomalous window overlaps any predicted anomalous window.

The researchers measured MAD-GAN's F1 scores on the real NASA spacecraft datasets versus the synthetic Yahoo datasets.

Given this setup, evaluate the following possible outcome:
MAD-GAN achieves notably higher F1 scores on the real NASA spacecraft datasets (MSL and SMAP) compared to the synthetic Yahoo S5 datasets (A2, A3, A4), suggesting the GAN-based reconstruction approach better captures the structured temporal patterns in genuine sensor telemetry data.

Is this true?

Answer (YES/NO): NO